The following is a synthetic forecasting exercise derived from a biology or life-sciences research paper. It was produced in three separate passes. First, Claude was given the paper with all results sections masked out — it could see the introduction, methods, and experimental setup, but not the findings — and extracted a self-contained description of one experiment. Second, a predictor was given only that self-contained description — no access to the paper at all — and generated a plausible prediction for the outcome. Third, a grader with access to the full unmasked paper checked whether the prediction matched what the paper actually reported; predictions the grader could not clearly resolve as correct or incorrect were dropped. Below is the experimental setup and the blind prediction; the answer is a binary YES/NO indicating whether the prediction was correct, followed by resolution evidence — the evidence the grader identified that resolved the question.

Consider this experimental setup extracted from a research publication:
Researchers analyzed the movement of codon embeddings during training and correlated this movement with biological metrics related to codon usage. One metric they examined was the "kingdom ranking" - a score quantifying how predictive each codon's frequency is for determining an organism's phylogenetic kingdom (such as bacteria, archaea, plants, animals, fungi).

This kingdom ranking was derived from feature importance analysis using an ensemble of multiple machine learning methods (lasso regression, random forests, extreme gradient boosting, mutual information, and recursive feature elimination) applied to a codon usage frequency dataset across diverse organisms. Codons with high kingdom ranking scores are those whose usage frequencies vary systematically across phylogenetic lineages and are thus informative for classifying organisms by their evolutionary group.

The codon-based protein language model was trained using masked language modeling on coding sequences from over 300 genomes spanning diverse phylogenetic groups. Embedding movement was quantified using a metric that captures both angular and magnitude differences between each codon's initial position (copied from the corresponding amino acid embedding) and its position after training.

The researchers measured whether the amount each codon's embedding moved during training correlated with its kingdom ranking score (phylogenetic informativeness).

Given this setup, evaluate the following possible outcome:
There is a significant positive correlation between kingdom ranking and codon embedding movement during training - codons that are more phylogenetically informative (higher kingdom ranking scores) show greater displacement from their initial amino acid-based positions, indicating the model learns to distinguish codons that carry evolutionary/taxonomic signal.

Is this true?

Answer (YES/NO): NO